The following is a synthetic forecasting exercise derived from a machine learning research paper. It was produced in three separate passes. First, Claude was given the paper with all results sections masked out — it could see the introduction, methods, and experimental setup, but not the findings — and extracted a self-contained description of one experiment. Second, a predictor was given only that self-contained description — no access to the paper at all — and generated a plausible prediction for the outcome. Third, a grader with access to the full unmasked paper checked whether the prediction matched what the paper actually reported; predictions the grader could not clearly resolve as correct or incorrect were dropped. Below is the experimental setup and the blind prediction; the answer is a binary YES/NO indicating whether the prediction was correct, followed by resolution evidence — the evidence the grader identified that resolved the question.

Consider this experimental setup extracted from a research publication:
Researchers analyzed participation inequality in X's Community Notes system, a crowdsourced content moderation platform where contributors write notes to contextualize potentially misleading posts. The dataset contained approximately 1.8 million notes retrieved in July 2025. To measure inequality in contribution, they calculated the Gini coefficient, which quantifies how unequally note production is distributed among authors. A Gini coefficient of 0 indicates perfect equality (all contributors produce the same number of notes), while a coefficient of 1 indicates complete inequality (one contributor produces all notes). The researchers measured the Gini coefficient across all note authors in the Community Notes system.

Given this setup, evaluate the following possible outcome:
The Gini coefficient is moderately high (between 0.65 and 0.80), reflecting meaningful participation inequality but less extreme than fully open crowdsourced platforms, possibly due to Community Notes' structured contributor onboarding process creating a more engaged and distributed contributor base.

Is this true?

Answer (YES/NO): YES